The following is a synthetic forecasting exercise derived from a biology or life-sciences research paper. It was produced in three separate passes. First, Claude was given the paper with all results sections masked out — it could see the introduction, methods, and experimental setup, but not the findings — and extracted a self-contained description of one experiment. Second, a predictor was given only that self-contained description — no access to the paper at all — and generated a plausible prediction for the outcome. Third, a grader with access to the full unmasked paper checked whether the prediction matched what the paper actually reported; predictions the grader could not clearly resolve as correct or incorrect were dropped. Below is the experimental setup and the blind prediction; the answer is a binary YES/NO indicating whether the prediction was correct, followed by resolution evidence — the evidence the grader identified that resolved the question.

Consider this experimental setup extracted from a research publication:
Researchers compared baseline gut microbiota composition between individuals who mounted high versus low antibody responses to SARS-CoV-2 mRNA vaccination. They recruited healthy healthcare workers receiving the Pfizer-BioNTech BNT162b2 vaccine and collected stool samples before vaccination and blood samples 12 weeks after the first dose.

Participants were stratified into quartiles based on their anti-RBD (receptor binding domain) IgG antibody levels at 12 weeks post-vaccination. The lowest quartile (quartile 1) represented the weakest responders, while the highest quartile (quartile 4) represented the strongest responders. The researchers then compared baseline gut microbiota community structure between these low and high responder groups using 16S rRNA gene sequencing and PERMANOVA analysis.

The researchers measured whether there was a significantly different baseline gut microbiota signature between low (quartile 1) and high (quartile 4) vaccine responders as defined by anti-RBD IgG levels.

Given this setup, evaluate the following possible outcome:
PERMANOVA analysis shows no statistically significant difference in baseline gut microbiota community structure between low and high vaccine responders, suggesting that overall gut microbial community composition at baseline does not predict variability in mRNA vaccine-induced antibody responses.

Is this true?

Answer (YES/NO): NO